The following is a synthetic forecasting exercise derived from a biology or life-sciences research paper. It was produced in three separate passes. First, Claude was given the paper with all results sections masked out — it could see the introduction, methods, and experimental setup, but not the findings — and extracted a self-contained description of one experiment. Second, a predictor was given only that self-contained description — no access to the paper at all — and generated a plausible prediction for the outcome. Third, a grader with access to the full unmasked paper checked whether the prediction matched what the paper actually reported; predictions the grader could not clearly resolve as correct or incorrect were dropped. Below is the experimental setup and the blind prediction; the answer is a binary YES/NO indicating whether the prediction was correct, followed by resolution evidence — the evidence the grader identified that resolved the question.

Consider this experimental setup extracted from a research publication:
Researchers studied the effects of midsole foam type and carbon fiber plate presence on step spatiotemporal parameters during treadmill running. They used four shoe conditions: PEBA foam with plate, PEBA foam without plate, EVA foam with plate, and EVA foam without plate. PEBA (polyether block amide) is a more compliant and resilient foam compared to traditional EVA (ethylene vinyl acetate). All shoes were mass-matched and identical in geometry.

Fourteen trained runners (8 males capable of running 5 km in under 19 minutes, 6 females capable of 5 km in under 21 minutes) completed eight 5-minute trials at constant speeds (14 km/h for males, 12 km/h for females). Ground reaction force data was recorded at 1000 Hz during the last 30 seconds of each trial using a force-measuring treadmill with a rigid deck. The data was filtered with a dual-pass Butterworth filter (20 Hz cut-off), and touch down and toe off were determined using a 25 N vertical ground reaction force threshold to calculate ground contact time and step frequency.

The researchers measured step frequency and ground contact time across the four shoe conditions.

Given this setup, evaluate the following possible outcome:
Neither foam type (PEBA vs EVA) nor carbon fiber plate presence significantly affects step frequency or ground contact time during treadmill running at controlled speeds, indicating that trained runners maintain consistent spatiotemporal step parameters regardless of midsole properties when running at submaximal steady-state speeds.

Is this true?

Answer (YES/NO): YES